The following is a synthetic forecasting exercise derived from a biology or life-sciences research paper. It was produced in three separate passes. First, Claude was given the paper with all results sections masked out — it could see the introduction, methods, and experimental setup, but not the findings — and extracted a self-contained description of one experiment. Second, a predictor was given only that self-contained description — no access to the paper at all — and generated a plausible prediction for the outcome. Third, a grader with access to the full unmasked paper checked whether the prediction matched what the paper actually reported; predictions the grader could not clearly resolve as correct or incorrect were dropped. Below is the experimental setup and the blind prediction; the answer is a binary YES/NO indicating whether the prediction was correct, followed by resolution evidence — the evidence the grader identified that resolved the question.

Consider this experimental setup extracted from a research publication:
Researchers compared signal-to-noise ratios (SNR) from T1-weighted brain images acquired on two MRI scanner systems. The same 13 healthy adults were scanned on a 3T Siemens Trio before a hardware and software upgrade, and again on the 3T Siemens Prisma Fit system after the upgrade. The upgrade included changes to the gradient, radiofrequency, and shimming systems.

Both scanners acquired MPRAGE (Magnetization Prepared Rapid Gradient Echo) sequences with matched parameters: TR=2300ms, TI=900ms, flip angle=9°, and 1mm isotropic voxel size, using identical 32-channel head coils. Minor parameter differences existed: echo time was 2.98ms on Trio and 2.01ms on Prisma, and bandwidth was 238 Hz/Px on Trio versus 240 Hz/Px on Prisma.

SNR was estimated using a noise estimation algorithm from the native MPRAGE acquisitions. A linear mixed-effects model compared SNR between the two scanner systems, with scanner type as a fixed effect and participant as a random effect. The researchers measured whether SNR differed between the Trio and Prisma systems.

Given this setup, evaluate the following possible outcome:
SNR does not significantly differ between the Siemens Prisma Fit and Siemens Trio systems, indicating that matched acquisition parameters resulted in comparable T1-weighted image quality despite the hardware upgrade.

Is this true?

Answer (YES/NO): NO